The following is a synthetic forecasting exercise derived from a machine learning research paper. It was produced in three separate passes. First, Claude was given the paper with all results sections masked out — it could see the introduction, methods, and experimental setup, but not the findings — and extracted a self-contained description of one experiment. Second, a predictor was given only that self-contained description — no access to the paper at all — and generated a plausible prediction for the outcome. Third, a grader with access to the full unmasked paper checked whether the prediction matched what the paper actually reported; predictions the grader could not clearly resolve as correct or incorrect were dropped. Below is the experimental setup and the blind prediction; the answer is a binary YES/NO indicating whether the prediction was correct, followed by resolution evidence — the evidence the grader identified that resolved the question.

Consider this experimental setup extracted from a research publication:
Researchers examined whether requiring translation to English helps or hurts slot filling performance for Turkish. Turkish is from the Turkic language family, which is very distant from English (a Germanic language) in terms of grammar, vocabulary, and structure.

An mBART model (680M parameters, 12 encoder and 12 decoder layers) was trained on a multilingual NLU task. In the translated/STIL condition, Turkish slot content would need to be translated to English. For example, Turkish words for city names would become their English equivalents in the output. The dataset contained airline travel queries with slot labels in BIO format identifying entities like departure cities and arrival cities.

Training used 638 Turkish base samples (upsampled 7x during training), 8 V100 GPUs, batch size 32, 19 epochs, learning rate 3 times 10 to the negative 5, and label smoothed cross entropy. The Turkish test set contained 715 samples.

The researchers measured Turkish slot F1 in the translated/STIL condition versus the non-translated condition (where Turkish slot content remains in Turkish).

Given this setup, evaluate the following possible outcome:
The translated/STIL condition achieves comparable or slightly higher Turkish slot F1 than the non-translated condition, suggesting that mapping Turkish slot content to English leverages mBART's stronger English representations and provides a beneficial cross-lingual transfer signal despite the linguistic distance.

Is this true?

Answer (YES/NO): YES